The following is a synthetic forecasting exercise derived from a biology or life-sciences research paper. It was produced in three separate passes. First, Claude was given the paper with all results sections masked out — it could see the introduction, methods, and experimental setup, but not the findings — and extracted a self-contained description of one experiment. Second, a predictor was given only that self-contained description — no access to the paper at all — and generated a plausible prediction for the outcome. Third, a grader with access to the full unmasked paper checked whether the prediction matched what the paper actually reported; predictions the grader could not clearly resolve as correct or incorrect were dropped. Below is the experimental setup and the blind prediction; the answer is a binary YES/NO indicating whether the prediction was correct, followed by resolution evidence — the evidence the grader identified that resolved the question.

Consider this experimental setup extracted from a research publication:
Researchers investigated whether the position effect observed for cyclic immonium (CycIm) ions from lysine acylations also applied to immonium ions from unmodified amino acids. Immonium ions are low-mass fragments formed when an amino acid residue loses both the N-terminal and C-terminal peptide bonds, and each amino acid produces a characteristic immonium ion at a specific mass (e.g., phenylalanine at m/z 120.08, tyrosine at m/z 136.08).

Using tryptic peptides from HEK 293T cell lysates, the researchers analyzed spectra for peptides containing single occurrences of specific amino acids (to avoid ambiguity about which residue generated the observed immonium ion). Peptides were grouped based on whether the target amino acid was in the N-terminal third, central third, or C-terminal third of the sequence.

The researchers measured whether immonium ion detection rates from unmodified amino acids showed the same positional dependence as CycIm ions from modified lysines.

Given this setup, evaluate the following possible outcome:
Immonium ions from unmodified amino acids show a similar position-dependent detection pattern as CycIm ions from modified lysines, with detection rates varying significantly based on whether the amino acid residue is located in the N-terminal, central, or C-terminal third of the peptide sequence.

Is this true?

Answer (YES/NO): YES